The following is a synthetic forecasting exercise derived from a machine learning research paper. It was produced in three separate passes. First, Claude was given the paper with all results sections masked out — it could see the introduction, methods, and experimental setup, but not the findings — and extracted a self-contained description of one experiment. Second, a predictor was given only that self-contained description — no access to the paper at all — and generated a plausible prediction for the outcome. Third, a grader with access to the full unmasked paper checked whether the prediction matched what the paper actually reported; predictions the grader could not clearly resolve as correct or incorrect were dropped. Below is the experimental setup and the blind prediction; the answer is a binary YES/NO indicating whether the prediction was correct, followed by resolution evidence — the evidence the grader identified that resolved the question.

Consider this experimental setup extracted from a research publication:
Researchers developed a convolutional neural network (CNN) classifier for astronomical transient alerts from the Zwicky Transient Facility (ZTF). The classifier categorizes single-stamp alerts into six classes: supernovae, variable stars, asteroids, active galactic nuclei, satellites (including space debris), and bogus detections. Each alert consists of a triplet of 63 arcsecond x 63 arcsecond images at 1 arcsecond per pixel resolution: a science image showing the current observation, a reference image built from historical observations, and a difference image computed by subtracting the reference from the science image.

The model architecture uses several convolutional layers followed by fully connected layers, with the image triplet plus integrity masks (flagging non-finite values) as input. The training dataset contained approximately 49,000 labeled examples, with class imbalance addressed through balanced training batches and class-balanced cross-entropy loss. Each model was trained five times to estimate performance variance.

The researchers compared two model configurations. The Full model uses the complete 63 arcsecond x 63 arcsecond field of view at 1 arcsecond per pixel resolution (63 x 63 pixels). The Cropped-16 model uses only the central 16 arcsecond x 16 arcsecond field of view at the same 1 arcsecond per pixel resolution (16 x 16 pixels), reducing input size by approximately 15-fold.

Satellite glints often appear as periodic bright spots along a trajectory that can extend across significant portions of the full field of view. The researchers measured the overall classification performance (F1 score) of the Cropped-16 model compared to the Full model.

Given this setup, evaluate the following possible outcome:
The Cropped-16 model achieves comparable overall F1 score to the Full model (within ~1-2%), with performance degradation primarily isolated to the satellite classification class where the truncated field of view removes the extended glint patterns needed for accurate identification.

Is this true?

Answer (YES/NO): NO